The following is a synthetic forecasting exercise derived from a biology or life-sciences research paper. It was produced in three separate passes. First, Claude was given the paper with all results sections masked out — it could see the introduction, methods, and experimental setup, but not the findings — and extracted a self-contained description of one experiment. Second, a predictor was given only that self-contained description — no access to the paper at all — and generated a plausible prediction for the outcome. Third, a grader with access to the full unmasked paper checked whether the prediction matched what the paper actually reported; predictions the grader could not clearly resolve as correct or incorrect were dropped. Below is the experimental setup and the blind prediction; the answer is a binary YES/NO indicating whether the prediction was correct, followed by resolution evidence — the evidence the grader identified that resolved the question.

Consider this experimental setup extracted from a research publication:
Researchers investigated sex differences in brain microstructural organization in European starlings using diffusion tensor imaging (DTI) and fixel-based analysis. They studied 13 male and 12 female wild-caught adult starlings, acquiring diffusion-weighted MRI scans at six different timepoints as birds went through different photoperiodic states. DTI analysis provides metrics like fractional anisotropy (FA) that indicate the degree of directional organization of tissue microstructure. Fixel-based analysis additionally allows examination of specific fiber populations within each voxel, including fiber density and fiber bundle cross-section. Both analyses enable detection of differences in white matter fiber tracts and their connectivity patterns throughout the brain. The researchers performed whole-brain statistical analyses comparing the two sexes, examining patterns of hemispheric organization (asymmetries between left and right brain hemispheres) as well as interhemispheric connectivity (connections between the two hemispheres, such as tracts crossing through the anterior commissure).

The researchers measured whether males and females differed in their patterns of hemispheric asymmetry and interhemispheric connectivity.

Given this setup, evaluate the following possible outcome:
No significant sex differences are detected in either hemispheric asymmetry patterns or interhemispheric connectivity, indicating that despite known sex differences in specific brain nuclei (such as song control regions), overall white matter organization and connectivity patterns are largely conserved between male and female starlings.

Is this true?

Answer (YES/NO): NO